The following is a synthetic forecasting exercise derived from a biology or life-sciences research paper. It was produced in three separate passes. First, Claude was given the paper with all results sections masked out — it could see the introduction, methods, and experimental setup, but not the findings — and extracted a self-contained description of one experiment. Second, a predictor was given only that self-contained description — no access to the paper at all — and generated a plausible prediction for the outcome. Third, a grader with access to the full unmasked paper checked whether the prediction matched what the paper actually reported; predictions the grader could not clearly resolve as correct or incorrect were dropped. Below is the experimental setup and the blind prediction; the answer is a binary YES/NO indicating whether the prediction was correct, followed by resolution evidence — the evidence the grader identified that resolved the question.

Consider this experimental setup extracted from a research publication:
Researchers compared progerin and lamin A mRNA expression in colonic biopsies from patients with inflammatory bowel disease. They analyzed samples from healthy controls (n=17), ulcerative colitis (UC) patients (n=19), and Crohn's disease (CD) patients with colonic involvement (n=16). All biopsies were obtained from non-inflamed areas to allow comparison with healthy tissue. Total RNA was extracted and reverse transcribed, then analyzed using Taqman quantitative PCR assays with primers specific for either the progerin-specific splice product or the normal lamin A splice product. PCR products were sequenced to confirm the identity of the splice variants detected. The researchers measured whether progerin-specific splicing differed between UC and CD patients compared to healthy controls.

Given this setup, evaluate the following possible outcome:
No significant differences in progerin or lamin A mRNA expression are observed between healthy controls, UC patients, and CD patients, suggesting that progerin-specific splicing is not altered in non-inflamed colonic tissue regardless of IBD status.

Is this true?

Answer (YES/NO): NO